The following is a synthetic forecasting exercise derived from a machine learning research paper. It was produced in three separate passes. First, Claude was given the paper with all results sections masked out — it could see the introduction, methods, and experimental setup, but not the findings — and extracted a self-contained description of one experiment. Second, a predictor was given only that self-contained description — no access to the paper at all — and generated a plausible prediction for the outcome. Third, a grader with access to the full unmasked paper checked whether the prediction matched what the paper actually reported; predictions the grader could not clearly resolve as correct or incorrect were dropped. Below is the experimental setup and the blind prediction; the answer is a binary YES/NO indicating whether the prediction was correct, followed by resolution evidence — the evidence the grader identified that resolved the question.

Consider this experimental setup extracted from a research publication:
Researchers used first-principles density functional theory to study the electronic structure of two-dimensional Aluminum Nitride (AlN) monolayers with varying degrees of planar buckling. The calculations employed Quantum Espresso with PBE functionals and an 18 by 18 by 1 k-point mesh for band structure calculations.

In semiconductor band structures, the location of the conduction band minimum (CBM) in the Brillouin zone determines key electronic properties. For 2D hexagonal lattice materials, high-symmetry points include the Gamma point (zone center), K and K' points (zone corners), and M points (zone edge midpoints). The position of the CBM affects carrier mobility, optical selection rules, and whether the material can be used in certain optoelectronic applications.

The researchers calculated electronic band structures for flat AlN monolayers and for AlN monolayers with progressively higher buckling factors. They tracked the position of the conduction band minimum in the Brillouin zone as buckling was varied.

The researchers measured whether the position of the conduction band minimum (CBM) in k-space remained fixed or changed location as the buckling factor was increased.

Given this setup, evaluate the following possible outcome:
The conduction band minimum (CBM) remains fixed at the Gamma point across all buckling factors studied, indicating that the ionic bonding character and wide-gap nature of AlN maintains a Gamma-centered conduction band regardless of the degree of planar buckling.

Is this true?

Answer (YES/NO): NO